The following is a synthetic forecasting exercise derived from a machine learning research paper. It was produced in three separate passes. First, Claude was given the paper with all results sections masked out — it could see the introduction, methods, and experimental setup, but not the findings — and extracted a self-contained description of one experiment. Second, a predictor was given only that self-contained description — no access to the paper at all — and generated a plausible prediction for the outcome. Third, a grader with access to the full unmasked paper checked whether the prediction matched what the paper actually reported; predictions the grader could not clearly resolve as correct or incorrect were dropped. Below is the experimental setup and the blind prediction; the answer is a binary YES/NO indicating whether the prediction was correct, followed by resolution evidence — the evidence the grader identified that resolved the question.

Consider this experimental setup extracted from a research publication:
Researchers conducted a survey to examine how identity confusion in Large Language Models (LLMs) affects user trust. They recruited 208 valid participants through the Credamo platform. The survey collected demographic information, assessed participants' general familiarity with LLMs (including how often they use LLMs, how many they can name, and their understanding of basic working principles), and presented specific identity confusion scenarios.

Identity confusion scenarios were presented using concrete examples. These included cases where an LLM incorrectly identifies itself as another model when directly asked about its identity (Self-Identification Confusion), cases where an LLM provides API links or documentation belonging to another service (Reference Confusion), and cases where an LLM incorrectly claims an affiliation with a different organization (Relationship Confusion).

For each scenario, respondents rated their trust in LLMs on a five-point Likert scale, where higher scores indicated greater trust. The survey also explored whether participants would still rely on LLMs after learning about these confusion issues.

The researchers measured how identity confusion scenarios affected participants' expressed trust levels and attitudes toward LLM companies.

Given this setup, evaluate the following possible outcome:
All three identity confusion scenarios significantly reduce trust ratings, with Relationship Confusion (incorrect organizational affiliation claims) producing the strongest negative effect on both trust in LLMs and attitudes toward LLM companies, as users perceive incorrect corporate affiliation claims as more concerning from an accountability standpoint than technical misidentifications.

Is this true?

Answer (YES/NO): NO